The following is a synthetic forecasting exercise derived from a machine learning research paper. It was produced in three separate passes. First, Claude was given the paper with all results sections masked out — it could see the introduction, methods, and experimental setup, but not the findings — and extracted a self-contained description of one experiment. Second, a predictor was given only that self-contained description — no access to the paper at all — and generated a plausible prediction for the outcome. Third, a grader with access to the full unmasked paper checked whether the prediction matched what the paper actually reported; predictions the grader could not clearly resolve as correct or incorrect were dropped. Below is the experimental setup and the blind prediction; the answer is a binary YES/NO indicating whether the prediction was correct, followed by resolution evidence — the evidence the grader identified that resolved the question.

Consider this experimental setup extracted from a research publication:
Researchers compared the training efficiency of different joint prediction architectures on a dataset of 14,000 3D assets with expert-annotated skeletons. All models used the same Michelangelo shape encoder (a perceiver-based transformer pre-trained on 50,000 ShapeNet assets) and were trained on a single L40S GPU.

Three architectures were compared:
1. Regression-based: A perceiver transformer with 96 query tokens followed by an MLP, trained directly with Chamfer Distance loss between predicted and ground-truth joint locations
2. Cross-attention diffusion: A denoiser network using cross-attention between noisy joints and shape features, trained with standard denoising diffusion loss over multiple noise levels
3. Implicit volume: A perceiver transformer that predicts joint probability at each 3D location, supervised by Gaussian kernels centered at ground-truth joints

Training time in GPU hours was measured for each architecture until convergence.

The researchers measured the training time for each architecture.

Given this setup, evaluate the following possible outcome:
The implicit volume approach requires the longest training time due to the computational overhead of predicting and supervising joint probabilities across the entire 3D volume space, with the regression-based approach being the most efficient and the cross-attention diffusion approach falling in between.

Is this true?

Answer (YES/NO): NO